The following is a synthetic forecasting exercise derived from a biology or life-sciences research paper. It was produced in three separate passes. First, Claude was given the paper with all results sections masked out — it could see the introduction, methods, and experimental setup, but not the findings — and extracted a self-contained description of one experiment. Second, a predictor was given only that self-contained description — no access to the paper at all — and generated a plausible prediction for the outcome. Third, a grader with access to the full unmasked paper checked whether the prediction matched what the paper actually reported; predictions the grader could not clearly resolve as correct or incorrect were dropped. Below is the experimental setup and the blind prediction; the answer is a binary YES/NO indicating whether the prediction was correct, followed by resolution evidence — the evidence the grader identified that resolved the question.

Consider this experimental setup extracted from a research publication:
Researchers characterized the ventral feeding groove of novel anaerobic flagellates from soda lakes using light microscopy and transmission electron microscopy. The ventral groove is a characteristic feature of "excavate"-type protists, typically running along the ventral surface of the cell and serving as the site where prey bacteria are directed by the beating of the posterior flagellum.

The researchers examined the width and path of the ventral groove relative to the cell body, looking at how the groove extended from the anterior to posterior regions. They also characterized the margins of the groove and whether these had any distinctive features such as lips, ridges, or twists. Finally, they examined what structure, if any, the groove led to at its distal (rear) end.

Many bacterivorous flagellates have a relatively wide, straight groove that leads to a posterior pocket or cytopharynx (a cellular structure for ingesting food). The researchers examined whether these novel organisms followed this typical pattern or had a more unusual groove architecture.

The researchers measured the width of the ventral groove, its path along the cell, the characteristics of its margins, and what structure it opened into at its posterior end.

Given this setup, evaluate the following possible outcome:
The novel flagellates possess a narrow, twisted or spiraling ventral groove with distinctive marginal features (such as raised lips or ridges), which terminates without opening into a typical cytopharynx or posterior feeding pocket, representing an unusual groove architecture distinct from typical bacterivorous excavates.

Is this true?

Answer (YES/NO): NO